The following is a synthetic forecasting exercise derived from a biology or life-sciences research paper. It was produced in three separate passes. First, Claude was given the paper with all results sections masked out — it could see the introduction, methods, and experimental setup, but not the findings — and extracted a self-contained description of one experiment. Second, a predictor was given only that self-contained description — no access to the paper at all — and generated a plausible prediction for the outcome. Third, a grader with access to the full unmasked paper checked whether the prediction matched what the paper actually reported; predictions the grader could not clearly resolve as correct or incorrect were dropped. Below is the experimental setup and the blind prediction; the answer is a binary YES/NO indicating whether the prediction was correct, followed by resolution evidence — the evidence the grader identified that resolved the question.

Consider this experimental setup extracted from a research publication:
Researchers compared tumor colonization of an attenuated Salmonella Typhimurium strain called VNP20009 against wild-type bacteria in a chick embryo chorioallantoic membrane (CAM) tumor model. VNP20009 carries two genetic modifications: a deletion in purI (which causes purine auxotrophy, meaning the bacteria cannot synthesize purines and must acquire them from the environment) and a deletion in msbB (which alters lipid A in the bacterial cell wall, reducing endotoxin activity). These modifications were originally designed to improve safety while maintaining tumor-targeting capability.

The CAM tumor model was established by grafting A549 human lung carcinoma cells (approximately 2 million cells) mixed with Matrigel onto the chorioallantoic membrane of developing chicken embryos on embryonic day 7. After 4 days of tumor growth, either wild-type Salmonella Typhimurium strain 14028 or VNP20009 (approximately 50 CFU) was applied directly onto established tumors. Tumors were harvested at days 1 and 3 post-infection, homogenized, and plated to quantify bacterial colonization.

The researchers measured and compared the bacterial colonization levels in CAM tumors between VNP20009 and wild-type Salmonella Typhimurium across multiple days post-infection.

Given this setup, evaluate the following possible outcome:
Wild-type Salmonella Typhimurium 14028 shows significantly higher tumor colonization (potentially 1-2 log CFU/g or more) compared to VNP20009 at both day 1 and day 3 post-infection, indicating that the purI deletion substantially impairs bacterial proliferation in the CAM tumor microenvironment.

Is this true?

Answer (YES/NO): NO